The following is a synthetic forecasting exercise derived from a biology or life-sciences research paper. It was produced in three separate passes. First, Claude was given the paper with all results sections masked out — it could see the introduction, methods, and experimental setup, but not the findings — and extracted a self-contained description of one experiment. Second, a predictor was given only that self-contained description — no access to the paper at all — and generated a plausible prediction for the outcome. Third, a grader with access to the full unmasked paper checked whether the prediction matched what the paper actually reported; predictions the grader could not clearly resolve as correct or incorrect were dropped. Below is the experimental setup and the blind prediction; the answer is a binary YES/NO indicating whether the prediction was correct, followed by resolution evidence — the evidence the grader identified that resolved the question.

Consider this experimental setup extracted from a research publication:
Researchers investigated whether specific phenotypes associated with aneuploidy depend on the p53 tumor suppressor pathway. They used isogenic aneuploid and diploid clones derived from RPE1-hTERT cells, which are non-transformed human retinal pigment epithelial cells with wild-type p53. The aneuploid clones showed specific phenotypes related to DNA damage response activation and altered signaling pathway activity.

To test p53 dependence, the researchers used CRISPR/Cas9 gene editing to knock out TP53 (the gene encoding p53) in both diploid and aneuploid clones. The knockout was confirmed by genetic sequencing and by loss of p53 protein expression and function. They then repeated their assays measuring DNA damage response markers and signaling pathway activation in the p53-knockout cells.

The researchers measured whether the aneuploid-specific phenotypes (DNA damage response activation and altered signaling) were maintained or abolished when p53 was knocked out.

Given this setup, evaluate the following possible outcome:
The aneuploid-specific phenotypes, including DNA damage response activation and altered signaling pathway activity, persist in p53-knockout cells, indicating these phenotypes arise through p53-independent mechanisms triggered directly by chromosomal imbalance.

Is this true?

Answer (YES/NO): YES